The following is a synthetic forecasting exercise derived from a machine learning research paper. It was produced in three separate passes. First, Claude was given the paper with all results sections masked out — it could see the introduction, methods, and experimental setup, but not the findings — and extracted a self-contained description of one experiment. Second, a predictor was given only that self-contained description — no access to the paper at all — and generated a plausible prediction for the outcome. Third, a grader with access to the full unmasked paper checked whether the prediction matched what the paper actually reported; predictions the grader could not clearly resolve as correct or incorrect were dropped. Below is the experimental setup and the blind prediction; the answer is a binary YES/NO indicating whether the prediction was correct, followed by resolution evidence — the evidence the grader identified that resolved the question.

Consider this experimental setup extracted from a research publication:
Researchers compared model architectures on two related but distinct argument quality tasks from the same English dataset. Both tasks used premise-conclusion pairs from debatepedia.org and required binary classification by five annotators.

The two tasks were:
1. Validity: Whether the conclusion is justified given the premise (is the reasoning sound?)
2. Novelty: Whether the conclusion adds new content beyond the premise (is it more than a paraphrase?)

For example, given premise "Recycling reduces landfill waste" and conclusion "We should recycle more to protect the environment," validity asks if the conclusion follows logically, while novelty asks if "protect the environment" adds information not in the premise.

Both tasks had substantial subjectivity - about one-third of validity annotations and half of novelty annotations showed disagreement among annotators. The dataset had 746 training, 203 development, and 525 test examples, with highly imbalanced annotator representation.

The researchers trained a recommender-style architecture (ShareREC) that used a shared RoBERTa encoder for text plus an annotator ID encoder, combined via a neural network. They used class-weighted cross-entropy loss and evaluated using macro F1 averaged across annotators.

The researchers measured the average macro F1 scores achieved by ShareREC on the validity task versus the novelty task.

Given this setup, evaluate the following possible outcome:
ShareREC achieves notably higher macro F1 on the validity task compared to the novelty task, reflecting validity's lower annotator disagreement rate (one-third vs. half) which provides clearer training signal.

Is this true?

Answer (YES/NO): YES